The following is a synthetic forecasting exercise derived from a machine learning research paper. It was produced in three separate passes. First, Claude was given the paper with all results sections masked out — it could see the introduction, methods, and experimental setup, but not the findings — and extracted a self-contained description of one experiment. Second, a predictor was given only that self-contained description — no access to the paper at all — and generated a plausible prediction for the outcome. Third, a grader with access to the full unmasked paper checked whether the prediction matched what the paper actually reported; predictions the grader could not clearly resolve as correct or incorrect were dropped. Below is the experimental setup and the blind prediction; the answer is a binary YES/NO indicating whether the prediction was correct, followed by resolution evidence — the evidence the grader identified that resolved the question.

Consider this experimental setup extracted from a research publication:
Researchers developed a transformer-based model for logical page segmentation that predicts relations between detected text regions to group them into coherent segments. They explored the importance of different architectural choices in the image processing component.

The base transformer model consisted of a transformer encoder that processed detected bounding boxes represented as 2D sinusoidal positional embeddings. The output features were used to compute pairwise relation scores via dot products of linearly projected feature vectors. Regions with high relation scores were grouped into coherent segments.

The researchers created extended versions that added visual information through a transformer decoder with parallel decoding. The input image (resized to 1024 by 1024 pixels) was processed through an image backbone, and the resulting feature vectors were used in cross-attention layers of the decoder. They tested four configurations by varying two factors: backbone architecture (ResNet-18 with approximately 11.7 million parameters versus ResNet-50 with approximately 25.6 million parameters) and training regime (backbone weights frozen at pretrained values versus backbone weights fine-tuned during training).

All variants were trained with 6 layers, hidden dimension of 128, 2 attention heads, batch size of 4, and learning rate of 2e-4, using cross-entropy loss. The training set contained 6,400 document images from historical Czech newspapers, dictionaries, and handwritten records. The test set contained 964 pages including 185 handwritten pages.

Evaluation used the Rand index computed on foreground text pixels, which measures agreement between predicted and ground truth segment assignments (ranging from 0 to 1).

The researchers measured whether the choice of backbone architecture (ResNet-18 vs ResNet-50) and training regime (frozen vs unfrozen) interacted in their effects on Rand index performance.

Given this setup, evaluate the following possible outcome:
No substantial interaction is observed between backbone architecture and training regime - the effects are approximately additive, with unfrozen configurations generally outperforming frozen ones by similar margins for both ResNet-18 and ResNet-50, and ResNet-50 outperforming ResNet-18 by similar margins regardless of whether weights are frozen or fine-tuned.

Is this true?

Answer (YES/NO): NO